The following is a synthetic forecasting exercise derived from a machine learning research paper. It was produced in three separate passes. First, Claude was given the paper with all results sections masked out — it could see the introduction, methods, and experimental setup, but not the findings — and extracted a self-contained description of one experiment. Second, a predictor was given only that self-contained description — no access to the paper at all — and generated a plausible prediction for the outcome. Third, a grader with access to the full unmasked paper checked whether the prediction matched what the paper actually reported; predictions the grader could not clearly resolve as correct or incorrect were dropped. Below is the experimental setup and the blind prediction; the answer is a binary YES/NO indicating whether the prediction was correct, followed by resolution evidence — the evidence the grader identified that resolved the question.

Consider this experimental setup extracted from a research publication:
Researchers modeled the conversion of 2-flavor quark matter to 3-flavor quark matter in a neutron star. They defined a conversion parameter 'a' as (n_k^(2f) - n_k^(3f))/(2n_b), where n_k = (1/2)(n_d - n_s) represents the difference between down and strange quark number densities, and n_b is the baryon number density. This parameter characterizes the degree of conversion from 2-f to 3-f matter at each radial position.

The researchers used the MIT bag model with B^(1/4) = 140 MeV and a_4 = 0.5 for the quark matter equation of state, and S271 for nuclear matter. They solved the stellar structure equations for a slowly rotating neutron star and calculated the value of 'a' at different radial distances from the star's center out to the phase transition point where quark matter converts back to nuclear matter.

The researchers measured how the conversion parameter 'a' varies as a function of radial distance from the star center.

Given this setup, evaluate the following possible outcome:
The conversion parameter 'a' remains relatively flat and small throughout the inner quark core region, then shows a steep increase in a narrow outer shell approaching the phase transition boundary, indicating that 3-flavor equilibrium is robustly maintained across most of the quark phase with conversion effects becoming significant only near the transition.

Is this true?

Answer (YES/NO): NO